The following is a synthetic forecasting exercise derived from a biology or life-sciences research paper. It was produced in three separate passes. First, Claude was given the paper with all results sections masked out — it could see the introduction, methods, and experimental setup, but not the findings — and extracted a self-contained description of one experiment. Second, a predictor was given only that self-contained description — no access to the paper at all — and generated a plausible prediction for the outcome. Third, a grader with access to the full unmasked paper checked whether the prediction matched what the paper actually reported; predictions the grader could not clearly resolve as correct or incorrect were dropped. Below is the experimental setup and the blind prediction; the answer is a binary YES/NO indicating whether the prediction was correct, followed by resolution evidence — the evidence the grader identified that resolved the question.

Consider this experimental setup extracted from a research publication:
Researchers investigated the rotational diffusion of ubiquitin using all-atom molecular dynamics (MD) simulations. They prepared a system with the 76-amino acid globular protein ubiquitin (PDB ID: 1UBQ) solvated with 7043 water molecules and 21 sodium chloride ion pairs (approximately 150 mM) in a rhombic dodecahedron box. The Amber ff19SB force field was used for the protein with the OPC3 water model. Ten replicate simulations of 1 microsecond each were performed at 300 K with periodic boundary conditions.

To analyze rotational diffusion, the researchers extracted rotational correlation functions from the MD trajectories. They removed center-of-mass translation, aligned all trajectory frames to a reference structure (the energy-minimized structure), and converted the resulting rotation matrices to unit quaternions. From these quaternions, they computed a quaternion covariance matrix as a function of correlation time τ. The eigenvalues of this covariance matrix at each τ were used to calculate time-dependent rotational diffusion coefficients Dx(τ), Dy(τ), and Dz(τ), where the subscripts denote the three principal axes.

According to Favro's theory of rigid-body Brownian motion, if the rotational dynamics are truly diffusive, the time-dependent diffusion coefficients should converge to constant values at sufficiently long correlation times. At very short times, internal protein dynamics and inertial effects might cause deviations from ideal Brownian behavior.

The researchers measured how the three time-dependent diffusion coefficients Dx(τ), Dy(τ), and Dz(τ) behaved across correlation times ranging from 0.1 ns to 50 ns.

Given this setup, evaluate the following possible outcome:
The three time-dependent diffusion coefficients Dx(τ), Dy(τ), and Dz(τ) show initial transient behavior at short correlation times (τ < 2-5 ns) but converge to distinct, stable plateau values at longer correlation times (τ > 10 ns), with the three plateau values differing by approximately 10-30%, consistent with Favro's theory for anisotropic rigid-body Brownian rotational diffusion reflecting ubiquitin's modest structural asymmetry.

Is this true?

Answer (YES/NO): NO